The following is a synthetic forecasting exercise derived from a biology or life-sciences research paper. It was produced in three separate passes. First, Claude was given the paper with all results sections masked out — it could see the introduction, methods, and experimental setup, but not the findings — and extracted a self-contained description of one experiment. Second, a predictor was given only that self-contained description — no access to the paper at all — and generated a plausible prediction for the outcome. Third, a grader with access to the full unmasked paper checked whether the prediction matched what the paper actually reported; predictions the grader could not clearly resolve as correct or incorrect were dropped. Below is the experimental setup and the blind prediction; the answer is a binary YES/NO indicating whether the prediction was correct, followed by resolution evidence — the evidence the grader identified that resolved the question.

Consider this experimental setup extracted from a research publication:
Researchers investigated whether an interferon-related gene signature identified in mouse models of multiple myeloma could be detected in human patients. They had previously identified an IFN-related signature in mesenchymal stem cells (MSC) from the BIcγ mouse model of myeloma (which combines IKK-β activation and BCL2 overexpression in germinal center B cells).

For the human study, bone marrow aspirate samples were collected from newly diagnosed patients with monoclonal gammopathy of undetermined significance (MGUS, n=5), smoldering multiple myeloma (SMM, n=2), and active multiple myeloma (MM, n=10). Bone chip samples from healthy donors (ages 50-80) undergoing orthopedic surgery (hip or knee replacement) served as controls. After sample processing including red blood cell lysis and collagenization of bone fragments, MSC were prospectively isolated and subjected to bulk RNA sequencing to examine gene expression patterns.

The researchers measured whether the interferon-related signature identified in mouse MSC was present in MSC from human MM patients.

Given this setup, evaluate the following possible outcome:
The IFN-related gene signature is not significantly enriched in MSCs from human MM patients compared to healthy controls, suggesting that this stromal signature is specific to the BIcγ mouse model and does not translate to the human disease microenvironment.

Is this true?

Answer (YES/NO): NO